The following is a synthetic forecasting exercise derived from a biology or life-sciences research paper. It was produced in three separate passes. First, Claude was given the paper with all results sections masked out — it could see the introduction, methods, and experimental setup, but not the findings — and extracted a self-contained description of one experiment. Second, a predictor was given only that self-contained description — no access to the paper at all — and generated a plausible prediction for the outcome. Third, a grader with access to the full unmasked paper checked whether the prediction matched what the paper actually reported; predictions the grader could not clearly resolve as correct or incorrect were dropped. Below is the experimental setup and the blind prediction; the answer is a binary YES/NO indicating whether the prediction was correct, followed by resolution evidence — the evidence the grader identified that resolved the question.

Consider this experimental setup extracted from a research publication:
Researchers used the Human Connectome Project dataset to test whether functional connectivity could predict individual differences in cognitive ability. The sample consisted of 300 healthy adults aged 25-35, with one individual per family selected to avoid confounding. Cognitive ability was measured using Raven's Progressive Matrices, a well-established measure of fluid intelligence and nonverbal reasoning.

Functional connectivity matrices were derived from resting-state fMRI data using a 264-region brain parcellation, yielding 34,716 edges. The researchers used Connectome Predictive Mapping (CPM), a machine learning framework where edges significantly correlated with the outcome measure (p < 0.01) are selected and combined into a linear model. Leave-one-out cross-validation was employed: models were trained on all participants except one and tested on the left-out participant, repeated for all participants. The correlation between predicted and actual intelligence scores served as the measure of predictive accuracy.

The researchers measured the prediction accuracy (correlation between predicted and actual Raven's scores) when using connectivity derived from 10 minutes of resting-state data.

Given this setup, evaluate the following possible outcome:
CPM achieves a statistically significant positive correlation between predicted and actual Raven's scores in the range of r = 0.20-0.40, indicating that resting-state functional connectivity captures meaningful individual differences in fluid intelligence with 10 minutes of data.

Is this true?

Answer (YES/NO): NO